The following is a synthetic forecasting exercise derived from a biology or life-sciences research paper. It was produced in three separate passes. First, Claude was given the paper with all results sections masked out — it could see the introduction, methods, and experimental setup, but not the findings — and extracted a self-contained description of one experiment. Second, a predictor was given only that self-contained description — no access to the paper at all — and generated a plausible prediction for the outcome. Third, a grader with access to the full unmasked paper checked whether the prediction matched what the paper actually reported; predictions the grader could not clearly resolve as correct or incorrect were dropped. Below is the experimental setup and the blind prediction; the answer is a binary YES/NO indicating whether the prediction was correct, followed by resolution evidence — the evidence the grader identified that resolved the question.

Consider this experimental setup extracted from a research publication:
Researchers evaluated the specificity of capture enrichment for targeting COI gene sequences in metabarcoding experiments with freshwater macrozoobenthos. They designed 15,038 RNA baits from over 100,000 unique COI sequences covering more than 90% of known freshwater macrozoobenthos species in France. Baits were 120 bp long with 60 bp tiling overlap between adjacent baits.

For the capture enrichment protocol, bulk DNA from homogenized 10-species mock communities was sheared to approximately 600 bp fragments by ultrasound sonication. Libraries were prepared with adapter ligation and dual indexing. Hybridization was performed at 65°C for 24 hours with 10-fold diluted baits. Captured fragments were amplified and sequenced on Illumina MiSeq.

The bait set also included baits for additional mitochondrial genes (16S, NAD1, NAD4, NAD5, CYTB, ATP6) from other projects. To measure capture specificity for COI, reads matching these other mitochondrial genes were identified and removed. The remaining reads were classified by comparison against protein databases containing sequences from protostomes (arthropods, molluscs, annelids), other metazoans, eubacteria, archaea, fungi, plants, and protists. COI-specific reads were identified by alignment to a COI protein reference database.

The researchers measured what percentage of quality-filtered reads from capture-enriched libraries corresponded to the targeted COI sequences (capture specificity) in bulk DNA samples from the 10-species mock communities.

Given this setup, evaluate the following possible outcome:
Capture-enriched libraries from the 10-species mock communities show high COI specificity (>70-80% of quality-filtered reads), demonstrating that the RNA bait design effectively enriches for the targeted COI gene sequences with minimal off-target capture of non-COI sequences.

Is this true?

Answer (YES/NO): NO